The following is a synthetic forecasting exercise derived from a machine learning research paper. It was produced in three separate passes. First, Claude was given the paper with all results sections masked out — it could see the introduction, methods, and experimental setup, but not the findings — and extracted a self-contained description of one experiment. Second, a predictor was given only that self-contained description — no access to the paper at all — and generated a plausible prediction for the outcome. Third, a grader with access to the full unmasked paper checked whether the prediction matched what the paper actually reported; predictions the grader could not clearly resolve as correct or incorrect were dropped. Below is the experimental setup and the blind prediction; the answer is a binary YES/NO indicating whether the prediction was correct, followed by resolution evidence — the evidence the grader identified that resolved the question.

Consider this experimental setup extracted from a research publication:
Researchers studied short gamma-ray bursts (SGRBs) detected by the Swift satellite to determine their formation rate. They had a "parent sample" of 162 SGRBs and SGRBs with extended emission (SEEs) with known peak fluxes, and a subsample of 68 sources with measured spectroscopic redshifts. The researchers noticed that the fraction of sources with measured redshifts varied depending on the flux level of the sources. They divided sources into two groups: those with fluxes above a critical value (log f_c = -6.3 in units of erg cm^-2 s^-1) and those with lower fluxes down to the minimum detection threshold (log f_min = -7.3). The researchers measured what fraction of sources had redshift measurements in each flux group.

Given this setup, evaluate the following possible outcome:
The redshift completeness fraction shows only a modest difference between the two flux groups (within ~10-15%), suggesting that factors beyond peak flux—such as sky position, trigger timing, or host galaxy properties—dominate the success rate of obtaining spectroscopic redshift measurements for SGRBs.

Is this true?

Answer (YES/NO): NO